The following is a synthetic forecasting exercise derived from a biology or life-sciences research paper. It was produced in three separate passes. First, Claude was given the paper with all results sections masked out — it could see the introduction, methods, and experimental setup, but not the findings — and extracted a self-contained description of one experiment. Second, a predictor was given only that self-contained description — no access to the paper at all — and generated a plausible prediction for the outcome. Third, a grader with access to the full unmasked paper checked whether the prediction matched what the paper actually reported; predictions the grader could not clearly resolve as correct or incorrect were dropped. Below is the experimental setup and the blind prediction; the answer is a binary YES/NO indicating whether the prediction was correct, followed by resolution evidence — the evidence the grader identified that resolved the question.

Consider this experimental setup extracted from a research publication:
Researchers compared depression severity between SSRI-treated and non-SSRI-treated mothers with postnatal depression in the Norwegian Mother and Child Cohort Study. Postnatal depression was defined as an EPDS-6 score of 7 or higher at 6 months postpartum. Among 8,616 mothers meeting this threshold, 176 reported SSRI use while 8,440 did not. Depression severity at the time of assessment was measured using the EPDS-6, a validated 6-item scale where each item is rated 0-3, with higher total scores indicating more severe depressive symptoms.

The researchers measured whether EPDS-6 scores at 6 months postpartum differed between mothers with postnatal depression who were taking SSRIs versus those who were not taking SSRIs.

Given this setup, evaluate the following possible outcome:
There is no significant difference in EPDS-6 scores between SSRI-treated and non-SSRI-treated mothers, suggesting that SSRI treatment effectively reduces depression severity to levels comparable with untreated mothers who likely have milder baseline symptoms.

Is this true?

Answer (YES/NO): NO